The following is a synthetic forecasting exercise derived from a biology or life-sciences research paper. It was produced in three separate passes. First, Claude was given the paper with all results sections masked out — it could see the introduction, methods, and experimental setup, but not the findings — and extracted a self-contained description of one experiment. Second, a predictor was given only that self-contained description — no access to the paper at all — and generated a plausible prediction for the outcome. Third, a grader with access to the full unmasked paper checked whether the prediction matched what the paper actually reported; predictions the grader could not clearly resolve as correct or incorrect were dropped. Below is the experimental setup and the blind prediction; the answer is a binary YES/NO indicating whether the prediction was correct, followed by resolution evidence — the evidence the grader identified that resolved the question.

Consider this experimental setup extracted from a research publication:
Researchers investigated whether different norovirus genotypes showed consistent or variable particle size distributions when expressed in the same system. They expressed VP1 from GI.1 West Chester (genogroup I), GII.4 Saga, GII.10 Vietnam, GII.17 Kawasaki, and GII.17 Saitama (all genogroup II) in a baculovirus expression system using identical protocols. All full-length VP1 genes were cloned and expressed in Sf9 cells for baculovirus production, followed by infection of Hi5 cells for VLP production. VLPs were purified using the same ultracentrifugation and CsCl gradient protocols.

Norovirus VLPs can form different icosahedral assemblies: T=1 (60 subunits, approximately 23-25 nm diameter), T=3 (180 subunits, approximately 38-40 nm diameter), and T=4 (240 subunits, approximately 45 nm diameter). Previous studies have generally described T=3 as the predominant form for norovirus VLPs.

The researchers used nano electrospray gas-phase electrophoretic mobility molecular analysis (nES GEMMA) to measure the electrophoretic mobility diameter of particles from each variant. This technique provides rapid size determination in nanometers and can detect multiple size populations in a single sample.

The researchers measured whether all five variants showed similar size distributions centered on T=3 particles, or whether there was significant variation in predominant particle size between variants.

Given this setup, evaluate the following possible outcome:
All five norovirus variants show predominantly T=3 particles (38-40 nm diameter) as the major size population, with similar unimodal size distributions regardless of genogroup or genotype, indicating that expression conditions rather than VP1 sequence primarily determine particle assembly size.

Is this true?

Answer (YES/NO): NO